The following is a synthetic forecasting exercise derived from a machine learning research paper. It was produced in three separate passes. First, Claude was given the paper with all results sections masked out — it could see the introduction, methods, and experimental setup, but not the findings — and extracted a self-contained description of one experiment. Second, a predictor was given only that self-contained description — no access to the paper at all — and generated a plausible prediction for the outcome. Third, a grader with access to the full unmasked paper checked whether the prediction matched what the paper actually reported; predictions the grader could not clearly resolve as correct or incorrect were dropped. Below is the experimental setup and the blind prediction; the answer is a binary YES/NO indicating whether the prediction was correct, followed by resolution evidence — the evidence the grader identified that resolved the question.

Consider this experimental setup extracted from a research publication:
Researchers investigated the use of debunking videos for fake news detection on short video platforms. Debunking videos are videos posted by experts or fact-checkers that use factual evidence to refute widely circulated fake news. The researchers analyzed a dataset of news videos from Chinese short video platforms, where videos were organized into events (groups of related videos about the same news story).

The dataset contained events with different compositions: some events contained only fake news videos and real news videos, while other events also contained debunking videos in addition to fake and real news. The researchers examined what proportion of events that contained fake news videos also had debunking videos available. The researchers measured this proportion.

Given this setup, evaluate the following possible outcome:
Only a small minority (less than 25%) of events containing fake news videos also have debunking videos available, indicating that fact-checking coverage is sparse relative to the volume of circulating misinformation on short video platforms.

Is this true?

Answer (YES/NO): NO